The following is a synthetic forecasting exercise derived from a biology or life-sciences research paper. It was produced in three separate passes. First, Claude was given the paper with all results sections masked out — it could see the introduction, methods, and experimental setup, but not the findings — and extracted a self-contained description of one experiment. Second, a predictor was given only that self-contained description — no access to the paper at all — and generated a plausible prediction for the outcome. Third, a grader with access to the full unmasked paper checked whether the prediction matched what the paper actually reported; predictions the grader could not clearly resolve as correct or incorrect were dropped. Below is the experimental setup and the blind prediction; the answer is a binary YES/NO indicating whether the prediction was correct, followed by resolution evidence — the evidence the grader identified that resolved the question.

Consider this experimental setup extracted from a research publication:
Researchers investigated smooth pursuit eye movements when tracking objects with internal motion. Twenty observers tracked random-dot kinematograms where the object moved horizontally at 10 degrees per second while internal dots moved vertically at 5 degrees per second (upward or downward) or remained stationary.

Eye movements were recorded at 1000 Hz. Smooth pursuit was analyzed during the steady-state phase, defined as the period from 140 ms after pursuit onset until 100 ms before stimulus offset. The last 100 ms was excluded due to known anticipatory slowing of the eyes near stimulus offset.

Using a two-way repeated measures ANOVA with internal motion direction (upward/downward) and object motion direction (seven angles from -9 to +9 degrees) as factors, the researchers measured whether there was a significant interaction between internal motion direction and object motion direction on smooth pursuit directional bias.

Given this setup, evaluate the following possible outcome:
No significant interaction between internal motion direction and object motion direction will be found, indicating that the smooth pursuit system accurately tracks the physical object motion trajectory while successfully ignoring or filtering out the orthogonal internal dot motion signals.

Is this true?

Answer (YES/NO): NO